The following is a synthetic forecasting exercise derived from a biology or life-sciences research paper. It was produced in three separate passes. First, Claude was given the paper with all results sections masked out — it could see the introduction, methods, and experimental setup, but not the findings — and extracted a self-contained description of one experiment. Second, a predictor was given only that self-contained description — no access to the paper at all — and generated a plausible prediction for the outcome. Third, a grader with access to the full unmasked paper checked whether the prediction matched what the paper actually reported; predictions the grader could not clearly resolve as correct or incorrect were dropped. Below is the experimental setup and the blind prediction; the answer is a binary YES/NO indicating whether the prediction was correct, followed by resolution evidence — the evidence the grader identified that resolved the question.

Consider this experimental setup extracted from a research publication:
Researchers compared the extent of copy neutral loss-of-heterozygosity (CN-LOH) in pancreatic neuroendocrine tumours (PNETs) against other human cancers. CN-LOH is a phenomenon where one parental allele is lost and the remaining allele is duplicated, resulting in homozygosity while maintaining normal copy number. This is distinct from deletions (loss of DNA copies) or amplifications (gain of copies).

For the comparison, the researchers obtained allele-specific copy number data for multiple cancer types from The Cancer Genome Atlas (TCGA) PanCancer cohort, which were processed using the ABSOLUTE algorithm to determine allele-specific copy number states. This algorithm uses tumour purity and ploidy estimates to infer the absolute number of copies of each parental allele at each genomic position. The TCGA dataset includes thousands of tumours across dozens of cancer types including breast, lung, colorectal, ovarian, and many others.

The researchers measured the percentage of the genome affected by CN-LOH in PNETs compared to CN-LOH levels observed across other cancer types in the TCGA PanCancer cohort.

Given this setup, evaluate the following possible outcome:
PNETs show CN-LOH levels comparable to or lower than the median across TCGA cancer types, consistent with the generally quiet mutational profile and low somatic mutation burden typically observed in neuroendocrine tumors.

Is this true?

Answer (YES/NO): NO